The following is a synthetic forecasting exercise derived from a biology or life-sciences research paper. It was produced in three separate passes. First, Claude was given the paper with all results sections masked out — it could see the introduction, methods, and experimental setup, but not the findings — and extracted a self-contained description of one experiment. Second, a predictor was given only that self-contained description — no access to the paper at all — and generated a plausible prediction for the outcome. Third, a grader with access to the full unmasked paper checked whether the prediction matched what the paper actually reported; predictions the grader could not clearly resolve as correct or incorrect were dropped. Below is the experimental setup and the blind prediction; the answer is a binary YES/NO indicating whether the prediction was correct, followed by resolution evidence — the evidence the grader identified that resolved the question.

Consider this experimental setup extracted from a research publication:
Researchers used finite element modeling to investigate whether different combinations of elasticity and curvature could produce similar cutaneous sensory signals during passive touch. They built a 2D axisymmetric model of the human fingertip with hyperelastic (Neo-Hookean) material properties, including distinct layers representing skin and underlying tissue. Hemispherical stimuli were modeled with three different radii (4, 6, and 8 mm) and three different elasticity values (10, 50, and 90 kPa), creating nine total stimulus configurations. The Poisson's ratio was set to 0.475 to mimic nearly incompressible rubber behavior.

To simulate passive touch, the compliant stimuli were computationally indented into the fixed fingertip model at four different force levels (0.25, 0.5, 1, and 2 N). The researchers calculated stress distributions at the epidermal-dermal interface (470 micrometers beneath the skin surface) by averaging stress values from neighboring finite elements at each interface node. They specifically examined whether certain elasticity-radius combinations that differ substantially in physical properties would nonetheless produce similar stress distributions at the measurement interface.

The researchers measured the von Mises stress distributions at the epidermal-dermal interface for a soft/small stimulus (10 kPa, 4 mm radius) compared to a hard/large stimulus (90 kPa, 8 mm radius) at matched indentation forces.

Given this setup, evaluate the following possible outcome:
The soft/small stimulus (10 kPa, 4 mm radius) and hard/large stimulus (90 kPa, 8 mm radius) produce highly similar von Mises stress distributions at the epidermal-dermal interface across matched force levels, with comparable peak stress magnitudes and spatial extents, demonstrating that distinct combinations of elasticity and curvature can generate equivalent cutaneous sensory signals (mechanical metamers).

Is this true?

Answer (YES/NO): YES